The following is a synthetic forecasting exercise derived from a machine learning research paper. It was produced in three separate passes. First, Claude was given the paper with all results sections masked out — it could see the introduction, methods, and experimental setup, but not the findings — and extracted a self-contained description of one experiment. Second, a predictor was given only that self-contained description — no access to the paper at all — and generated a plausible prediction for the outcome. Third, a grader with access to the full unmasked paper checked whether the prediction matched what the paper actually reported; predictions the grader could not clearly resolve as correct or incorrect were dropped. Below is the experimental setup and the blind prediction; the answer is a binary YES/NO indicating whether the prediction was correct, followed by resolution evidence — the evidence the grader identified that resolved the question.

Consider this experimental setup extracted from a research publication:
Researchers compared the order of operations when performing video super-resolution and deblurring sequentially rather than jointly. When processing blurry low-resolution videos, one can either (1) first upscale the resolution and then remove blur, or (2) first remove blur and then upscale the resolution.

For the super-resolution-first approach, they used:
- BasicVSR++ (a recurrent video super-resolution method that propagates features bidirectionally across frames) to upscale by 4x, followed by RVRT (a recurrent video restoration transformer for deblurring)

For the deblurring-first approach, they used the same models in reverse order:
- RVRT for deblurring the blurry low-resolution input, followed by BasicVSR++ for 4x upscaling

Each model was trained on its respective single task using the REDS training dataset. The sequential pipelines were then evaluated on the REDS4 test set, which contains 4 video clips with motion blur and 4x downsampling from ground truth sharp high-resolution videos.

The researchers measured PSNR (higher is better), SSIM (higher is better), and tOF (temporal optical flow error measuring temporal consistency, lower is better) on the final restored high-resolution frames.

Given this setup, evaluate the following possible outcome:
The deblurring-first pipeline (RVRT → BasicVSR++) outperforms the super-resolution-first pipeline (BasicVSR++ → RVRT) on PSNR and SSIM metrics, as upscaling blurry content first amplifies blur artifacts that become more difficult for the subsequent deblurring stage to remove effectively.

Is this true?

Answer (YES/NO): NO